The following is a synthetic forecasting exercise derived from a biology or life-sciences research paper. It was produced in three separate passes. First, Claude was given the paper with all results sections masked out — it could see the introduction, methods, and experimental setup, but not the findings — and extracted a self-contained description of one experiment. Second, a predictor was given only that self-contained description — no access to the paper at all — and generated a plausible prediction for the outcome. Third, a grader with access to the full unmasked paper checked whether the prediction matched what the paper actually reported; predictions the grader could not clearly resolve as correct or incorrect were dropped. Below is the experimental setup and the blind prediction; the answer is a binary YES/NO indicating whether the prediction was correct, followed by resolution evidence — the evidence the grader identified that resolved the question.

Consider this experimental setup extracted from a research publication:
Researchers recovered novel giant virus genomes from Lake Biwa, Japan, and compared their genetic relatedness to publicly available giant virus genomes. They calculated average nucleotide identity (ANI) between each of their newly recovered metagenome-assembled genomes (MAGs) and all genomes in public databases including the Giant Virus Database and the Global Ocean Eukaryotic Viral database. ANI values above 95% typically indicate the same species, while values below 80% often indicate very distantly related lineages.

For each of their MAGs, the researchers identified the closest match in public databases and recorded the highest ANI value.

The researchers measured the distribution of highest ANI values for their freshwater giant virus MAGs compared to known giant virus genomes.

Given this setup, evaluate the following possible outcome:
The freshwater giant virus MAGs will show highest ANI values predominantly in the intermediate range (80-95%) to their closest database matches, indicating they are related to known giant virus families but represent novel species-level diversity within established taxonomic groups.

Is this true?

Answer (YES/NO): NO